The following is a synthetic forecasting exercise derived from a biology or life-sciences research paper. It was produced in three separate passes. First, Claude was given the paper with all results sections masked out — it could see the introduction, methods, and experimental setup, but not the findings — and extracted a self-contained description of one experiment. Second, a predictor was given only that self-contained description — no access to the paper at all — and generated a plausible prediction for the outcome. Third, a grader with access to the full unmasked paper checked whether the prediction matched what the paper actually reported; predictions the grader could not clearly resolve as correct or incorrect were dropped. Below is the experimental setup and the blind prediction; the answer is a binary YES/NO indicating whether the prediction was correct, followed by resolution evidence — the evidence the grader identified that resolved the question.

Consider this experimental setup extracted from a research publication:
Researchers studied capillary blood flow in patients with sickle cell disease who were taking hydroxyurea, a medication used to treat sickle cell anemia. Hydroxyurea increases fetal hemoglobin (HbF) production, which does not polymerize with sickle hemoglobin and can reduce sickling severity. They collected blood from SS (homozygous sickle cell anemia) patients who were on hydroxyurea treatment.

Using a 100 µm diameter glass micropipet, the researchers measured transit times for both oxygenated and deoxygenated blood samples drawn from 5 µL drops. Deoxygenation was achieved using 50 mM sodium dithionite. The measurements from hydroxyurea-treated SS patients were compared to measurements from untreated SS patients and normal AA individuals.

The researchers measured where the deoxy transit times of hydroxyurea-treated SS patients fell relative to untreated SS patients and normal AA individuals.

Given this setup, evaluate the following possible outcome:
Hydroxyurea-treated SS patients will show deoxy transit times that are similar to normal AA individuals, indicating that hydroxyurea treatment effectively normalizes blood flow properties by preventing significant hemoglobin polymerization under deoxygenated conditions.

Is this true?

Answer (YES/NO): NO